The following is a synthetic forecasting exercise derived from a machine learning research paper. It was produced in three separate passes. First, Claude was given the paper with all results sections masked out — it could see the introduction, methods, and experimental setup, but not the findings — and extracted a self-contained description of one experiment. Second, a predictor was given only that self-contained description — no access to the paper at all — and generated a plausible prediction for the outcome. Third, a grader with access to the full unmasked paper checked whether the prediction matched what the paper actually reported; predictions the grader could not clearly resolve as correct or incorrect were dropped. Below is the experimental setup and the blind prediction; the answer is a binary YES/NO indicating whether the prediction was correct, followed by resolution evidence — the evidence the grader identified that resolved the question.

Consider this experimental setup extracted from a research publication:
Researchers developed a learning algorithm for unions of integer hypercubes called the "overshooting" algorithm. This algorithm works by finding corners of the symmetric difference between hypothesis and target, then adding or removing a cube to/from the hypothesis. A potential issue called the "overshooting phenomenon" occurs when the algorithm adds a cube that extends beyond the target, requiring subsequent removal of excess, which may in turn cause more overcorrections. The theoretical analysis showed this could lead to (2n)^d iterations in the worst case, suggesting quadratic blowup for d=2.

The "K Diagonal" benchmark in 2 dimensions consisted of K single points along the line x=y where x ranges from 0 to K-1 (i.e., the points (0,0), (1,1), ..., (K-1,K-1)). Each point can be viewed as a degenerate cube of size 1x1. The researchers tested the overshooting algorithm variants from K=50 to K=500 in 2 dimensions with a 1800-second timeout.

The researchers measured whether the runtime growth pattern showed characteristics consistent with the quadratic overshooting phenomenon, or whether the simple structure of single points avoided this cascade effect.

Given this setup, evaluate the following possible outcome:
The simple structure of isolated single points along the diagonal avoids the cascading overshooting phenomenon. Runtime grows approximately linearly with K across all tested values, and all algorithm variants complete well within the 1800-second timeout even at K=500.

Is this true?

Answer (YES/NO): NO